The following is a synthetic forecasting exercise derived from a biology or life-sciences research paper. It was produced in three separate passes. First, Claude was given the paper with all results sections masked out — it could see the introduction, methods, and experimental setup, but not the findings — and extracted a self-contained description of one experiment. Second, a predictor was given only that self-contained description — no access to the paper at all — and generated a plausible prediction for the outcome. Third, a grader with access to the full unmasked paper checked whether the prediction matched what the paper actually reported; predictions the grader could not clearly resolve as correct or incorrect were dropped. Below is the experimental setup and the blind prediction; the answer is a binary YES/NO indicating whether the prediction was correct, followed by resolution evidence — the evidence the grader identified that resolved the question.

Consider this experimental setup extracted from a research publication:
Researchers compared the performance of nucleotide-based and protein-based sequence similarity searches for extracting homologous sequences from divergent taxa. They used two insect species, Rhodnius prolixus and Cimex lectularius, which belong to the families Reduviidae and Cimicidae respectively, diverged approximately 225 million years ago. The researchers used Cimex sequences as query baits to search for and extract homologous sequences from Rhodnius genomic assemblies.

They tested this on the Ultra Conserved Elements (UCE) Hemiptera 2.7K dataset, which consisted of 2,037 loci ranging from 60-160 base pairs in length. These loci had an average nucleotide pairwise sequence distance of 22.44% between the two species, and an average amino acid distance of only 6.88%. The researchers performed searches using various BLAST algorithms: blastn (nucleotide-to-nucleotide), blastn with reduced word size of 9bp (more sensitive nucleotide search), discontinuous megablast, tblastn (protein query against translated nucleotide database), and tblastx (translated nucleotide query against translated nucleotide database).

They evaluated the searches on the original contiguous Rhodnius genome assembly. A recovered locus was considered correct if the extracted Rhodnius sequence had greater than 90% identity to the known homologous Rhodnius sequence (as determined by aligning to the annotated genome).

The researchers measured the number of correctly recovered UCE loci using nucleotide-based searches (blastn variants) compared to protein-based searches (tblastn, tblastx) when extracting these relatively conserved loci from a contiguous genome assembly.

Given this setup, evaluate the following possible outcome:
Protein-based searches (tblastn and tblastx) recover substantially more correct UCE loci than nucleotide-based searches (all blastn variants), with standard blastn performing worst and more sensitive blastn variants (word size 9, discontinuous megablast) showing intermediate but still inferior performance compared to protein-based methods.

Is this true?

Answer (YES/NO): NO